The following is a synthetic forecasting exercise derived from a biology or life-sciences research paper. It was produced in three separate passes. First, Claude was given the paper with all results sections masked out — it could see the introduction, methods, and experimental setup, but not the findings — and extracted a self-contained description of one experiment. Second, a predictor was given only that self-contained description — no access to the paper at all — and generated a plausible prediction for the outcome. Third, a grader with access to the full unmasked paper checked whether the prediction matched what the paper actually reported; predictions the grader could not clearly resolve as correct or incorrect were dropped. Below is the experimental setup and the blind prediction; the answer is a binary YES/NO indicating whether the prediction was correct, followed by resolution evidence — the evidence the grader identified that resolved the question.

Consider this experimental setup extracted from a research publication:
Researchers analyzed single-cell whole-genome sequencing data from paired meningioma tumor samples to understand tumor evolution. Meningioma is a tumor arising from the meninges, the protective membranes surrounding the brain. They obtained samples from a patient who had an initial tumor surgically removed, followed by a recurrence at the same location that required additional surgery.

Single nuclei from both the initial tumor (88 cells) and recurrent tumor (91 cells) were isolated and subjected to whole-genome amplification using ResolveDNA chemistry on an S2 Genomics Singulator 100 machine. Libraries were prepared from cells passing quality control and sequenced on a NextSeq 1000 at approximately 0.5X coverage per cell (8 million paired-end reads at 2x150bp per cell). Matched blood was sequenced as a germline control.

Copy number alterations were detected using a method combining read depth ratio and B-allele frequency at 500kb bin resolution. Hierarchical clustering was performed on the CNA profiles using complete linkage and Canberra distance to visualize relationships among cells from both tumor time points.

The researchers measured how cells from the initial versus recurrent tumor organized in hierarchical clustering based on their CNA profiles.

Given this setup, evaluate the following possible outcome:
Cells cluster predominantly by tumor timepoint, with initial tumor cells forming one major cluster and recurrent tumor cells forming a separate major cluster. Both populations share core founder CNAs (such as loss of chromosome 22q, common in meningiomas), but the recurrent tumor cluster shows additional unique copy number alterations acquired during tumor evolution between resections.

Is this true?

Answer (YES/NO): NO